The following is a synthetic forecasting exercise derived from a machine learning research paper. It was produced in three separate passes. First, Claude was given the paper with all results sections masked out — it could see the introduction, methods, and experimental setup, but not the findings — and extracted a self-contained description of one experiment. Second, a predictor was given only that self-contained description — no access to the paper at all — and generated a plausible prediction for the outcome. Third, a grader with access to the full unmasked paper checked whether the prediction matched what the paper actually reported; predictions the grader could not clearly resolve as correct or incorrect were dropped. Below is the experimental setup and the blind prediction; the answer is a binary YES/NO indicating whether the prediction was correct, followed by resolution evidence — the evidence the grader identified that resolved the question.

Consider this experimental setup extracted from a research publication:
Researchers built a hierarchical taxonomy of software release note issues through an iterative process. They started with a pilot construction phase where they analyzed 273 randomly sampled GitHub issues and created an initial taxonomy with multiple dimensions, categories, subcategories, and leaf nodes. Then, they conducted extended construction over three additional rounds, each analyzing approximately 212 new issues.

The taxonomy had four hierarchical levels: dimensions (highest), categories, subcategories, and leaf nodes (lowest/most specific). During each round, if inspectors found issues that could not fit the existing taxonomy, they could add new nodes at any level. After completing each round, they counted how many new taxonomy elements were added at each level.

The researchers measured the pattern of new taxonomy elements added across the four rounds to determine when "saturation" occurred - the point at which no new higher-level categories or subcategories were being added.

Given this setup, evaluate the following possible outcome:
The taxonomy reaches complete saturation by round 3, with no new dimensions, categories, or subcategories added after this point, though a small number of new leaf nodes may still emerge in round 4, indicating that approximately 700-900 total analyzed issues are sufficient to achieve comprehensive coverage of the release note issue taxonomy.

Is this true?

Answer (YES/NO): YES